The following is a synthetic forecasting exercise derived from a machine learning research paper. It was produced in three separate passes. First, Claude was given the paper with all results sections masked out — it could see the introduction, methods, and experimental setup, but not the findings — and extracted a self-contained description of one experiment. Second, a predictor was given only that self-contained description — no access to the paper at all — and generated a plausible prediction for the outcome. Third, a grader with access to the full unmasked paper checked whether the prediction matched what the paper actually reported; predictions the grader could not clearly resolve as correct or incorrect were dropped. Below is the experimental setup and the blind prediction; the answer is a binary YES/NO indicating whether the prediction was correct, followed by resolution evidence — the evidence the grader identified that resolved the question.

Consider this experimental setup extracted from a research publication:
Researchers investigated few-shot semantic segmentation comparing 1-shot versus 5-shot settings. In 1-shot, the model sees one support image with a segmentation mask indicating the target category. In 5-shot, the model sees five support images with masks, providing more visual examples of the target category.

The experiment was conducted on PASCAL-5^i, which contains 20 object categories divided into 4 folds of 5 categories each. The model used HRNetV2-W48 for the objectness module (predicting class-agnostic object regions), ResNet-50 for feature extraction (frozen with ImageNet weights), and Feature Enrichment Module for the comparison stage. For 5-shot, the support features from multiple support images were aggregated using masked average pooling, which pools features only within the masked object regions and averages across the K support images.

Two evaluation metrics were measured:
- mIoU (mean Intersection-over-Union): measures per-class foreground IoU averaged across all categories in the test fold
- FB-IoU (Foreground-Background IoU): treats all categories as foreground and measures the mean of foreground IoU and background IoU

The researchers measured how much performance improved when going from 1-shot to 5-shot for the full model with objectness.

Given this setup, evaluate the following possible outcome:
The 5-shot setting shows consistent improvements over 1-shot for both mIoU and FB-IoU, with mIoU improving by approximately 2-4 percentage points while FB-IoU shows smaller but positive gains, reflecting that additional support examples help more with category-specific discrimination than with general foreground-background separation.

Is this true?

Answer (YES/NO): NO